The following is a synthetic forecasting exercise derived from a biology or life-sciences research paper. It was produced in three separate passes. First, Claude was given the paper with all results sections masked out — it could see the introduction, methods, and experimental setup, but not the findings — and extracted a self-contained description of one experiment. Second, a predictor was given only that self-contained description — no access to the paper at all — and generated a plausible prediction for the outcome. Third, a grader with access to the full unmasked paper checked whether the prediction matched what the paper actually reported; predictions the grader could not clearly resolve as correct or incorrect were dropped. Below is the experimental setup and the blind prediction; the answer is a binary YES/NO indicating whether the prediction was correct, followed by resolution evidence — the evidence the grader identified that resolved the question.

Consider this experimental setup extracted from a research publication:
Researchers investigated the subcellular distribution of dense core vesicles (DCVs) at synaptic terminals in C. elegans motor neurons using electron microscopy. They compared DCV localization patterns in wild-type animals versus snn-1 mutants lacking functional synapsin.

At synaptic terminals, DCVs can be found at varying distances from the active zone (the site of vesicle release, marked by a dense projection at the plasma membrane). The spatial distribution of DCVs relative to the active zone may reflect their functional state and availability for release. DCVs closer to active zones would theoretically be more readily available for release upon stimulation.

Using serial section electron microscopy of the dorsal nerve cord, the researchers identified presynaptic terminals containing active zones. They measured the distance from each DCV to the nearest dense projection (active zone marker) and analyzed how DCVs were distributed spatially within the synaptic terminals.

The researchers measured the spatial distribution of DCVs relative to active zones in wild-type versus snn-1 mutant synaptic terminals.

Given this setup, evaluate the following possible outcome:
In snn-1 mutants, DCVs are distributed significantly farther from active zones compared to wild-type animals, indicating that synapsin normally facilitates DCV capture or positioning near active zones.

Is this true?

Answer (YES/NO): YES